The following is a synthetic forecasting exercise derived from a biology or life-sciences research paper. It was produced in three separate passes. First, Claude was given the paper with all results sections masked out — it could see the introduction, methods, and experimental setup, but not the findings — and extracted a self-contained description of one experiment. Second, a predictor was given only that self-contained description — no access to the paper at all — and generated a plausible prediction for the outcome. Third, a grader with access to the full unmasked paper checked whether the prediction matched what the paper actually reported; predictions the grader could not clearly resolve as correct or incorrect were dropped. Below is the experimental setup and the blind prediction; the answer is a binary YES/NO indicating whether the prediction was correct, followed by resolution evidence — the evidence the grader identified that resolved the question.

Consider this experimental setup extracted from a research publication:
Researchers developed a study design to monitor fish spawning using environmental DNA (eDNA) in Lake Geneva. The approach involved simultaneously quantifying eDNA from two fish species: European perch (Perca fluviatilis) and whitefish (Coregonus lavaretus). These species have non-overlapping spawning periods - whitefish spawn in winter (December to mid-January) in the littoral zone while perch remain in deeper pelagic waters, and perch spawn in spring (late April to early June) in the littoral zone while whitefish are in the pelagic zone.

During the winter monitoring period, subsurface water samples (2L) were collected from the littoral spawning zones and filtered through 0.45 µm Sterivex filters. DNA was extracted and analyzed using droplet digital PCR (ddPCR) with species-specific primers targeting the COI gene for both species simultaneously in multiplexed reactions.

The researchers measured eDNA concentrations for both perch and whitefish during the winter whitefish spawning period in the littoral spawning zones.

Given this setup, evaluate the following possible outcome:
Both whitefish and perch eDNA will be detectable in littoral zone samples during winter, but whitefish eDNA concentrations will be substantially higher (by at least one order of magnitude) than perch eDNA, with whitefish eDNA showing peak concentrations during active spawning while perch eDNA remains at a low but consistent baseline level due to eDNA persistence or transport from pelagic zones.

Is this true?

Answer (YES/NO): YES